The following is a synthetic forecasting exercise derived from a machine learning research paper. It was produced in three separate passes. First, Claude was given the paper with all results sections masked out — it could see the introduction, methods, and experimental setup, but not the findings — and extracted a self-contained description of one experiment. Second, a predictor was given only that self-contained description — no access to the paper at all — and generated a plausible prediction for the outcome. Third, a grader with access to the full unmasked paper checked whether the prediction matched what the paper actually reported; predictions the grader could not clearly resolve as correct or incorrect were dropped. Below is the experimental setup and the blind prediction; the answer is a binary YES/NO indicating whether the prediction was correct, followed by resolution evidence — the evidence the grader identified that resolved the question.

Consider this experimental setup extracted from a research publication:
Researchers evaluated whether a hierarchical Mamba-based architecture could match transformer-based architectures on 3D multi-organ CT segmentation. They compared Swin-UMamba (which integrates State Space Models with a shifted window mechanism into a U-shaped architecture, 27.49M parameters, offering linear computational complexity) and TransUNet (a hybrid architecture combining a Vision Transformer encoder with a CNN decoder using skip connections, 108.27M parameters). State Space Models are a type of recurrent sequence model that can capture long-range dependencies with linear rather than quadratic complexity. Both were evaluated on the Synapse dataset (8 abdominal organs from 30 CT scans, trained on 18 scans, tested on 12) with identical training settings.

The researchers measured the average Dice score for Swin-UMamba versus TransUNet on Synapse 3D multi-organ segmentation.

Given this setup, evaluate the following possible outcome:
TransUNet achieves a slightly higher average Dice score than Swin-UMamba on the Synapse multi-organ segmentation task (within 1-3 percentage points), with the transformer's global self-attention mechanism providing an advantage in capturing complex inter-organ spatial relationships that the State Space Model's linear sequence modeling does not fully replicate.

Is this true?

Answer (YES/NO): NO